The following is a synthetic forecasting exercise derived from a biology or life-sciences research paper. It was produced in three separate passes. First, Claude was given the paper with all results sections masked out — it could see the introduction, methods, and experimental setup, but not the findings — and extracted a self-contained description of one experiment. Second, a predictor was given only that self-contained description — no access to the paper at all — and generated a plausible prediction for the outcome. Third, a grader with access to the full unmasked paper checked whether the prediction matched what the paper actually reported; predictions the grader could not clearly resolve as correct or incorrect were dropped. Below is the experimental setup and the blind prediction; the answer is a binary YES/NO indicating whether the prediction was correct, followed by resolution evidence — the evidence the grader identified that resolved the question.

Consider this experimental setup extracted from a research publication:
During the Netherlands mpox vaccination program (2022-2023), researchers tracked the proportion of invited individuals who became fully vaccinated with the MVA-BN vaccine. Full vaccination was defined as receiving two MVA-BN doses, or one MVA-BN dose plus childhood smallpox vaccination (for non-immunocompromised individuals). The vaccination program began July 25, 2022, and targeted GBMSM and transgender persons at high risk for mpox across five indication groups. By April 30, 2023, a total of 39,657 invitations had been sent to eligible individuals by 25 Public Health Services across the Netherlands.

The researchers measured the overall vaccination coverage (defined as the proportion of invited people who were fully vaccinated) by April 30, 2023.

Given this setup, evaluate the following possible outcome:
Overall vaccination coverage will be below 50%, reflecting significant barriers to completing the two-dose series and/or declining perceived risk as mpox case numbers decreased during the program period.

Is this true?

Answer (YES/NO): YES